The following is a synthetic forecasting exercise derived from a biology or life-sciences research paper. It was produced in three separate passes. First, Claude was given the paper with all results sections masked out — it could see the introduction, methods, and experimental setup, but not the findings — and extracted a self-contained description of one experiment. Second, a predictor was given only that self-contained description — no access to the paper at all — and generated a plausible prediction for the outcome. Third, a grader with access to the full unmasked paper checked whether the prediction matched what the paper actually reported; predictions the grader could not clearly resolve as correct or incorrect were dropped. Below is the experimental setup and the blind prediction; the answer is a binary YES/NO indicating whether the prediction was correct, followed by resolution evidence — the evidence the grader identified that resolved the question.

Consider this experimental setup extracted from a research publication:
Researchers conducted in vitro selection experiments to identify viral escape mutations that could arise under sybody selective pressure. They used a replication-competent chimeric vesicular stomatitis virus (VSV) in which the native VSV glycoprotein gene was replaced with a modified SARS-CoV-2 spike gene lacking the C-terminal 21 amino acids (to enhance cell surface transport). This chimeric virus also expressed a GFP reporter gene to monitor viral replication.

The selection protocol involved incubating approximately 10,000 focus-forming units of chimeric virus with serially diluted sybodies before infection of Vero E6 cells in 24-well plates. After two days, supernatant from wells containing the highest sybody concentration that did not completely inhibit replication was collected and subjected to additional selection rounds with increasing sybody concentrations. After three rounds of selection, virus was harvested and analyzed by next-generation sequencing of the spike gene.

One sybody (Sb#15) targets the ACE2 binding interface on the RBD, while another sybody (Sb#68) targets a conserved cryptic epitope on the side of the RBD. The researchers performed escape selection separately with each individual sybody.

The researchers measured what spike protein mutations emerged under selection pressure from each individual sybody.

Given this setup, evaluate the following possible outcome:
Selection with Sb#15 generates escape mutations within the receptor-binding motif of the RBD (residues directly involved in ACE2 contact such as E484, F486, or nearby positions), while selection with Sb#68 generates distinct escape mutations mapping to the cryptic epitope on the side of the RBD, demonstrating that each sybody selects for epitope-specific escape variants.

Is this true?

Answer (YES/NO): YES